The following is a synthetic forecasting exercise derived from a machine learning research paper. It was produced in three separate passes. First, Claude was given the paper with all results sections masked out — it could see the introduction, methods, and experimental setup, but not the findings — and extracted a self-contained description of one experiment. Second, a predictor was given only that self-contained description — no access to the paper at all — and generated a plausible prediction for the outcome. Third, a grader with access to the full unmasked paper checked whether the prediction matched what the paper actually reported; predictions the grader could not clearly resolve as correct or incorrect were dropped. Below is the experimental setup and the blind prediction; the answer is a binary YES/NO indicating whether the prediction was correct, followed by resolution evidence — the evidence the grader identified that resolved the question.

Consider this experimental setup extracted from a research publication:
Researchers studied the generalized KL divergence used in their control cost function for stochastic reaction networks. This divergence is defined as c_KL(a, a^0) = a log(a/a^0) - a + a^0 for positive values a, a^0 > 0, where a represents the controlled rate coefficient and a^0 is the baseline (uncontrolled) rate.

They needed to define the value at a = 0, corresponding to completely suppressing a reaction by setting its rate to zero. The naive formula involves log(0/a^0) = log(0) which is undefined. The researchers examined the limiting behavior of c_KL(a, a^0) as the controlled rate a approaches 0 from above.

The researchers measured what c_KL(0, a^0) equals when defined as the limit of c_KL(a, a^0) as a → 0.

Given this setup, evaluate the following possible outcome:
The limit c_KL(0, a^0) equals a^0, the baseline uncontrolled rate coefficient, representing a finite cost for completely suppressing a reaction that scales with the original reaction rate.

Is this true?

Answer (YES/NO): YES